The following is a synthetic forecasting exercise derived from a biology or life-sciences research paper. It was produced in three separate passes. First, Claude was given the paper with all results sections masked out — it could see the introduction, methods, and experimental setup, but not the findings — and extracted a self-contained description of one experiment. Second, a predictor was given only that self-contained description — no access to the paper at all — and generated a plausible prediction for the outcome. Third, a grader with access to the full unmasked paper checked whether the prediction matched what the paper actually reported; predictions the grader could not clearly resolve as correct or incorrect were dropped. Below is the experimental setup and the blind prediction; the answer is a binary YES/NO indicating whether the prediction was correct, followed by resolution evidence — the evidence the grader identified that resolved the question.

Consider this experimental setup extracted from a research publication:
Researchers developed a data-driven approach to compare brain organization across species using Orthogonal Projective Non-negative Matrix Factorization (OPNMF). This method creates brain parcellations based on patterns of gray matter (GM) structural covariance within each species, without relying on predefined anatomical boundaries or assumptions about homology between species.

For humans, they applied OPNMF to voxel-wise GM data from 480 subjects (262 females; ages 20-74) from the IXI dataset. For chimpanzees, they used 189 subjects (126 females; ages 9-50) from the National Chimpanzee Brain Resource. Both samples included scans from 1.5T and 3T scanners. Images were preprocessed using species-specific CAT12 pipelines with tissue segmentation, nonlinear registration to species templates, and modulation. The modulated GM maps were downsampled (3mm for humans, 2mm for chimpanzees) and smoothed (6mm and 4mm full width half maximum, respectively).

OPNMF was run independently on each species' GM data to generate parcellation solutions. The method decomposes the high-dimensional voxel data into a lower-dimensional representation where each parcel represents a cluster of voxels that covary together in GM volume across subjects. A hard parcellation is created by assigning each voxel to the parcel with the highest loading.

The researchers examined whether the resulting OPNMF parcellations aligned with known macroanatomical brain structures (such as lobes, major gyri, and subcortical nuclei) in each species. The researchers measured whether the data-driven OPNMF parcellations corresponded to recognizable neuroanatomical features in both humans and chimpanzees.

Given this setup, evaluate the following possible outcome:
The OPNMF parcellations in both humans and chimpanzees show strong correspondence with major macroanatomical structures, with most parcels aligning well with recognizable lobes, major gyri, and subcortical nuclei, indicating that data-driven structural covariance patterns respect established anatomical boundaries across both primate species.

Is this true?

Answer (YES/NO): NO